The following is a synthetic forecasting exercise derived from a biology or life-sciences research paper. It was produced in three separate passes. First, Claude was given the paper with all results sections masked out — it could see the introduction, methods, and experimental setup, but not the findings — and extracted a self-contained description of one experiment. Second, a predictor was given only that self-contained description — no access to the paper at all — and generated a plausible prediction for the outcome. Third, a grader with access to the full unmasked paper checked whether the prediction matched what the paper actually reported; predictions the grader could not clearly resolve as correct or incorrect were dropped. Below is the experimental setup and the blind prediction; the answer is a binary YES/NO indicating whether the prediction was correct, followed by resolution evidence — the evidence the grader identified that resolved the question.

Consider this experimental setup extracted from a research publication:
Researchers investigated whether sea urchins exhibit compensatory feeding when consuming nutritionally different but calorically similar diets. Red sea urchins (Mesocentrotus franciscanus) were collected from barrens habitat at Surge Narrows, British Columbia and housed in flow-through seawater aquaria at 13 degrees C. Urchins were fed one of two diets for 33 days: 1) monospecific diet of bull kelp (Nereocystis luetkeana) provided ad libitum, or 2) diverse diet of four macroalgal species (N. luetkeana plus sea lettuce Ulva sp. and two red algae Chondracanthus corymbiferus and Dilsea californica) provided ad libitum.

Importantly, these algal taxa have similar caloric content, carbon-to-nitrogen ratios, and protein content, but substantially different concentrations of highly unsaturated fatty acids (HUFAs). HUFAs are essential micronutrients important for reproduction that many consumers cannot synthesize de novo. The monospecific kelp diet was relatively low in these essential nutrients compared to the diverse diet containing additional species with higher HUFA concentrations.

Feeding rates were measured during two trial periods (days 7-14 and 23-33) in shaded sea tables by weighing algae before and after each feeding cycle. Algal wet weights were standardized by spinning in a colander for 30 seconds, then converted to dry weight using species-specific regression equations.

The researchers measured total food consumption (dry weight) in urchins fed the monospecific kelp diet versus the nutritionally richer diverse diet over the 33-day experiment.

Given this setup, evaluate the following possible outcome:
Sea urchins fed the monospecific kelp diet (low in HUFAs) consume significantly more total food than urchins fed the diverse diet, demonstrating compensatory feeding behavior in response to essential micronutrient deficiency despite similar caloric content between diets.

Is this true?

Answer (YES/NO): YES